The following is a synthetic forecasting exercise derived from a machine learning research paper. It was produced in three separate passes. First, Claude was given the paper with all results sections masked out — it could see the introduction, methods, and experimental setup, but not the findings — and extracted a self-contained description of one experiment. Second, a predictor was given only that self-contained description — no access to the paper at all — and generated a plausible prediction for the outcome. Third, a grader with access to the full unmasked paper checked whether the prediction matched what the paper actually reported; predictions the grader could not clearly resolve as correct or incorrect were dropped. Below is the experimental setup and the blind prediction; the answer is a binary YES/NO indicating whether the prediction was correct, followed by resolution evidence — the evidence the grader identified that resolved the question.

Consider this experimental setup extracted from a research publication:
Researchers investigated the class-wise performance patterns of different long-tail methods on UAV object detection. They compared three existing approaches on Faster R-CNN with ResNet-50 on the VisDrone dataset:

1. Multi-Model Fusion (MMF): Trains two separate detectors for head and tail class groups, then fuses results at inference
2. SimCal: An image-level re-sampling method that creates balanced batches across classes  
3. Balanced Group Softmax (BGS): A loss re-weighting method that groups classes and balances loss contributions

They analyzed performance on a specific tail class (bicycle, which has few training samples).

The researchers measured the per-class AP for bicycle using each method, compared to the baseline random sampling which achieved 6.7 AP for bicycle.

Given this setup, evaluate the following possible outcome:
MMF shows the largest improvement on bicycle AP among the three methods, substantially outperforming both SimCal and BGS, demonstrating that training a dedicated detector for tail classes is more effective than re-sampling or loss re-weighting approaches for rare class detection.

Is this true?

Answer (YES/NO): NO